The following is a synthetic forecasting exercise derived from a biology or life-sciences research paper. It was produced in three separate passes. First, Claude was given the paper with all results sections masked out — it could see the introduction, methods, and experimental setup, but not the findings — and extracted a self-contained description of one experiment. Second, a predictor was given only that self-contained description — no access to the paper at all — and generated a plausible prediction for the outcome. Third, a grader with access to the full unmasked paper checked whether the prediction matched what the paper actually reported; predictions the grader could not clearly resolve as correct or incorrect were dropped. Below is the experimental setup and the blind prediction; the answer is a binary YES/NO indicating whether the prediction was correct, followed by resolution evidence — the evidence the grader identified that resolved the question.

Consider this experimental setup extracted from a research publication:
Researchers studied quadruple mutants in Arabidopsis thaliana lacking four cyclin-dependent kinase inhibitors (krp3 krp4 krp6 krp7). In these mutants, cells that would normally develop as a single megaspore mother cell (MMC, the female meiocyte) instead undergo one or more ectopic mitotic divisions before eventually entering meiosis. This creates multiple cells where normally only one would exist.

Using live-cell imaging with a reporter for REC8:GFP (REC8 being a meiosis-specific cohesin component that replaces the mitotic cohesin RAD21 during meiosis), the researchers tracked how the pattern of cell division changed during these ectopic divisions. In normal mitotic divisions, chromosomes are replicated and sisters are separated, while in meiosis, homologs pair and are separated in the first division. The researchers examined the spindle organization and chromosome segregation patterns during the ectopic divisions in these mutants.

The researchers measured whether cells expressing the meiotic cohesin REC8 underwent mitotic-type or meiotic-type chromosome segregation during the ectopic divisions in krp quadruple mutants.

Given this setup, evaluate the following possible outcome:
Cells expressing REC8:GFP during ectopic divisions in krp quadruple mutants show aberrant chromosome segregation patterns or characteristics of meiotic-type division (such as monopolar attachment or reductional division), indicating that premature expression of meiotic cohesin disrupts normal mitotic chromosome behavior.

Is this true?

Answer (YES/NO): NO